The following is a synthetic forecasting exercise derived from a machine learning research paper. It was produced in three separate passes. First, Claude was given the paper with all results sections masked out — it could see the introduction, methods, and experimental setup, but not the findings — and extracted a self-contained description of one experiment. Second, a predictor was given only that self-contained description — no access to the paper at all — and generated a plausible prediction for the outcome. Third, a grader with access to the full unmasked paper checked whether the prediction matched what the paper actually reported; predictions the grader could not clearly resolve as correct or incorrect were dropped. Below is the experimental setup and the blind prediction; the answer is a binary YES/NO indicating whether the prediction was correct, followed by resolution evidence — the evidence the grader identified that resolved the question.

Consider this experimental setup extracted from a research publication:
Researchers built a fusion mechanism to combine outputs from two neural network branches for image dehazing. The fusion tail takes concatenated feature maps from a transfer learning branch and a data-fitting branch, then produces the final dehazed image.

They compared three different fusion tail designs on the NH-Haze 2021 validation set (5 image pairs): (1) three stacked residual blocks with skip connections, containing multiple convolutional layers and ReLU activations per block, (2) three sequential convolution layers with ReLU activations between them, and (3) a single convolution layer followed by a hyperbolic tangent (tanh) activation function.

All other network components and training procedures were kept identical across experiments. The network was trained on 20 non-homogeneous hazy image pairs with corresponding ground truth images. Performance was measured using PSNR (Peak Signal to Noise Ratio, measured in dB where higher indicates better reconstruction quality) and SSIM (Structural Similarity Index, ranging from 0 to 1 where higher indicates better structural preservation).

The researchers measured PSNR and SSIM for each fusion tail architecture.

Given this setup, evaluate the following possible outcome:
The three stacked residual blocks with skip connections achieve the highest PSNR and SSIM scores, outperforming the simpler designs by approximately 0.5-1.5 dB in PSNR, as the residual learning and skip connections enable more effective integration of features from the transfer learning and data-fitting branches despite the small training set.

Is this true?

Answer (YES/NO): NO